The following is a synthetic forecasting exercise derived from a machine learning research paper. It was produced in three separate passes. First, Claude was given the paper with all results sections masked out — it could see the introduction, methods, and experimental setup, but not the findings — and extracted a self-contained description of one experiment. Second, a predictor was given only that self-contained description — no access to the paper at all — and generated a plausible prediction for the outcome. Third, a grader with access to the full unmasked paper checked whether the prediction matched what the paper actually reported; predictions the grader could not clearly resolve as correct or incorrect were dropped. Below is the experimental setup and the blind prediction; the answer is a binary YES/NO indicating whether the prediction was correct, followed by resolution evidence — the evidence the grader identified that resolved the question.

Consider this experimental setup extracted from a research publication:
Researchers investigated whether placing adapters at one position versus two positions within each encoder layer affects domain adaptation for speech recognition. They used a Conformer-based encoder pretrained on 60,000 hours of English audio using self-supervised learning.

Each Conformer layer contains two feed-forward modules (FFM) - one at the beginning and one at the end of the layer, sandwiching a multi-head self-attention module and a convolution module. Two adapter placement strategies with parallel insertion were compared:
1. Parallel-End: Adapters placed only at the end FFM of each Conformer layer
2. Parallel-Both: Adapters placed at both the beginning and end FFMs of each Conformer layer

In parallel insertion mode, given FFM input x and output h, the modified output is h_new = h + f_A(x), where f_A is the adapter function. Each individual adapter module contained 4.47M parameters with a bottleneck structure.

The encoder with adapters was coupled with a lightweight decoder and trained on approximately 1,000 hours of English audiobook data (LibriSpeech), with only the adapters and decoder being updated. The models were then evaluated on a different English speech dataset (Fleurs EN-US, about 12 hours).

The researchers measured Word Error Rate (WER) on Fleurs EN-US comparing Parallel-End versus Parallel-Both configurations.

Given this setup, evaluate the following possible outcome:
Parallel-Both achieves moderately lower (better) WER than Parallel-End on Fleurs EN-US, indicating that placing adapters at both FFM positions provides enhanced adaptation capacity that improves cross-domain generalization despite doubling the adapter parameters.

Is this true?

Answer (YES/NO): NO